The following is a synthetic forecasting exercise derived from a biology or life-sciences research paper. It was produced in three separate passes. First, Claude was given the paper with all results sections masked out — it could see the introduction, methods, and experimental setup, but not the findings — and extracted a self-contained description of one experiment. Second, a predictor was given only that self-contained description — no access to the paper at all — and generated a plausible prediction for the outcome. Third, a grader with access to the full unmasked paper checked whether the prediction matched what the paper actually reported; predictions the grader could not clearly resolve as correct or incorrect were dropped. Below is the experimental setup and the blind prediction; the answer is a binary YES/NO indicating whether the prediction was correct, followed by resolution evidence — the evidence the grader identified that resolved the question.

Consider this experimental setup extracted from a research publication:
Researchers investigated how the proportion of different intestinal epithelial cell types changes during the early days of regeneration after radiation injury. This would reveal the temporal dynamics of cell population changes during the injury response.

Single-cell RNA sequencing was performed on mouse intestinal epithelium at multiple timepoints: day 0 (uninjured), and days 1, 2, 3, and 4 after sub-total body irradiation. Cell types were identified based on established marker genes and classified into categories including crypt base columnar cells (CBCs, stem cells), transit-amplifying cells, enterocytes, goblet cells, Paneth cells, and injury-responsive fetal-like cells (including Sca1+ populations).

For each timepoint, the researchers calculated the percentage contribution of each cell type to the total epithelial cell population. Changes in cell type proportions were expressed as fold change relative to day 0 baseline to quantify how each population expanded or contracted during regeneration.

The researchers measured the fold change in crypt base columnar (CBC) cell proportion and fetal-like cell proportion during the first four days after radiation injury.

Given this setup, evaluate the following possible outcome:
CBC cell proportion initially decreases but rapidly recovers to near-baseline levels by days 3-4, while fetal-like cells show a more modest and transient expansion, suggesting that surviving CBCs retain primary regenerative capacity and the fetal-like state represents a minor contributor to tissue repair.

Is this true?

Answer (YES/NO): NO